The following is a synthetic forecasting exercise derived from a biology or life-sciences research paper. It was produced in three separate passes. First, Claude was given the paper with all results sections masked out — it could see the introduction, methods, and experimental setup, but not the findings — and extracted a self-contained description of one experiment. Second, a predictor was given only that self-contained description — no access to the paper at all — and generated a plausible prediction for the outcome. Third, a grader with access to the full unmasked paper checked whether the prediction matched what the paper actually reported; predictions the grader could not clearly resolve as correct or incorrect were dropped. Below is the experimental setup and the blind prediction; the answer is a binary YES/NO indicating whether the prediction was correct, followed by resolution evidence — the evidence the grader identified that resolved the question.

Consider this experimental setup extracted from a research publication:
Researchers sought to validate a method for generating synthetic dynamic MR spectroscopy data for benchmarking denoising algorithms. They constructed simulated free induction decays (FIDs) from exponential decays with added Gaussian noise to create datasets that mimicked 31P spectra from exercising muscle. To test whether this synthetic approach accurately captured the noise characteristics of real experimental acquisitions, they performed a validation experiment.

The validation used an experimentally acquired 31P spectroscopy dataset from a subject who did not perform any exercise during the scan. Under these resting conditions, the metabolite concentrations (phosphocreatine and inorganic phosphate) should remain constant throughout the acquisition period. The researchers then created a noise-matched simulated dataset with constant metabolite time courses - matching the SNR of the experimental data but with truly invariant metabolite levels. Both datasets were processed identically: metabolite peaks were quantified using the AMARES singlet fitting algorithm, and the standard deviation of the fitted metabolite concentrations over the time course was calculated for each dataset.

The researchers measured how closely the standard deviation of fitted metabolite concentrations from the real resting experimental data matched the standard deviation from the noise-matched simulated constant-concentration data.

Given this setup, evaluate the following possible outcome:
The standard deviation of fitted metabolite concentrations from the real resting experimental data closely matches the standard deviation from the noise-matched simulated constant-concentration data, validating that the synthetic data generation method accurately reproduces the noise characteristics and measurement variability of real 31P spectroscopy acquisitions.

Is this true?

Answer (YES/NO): YES